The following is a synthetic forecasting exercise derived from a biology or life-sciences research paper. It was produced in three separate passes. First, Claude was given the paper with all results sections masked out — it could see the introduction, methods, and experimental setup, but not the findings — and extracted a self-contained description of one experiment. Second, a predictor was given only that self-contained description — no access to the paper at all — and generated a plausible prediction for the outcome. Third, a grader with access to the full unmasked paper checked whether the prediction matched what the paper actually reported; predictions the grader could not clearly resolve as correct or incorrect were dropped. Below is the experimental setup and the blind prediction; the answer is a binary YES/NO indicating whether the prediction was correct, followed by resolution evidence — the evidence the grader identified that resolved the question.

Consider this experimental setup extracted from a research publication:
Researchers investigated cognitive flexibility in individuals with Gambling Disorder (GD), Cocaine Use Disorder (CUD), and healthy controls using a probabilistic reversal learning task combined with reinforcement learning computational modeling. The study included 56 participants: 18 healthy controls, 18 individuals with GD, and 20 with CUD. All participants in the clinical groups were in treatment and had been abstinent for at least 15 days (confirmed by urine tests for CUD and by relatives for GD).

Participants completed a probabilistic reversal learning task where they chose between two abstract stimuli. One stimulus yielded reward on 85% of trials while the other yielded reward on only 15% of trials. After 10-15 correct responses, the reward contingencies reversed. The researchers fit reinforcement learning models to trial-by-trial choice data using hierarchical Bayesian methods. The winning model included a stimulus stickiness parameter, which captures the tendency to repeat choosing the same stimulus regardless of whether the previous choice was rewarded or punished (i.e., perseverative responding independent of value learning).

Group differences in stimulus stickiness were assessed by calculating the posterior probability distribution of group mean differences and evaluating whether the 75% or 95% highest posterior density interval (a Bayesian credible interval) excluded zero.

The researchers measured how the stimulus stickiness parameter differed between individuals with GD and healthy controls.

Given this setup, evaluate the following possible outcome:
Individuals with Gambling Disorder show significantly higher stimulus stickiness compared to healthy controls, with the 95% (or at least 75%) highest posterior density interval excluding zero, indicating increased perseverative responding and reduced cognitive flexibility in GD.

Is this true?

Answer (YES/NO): NO